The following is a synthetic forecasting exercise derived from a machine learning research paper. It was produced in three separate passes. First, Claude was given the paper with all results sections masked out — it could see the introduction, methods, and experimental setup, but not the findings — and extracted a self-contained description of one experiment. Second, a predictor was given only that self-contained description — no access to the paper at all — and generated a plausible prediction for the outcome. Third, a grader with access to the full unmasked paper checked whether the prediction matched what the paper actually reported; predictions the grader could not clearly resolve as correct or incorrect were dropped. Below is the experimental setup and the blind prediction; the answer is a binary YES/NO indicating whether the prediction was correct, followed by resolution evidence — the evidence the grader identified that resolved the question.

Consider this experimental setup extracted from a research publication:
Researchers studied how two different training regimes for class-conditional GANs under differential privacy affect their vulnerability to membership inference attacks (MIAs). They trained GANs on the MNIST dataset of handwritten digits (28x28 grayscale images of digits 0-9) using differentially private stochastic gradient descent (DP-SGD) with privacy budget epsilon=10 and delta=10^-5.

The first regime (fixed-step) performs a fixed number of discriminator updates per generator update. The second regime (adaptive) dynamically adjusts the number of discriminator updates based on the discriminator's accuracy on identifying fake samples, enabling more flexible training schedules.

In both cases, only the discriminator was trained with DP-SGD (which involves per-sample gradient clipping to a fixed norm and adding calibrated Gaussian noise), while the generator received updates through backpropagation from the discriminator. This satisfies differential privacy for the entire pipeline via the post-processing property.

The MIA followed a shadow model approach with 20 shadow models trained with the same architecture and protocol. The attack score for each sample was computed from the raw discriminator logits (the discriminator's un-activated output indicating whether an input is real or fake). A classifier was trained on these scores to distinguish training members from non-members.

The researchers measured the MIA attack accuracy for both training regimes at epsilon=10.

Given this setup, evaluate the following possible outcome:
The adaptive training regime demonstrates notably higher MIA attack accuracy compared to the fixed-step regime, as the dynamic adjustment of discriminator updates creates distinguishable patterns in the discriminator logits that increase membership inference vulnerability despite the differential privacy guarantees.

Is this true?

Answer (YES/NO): NO